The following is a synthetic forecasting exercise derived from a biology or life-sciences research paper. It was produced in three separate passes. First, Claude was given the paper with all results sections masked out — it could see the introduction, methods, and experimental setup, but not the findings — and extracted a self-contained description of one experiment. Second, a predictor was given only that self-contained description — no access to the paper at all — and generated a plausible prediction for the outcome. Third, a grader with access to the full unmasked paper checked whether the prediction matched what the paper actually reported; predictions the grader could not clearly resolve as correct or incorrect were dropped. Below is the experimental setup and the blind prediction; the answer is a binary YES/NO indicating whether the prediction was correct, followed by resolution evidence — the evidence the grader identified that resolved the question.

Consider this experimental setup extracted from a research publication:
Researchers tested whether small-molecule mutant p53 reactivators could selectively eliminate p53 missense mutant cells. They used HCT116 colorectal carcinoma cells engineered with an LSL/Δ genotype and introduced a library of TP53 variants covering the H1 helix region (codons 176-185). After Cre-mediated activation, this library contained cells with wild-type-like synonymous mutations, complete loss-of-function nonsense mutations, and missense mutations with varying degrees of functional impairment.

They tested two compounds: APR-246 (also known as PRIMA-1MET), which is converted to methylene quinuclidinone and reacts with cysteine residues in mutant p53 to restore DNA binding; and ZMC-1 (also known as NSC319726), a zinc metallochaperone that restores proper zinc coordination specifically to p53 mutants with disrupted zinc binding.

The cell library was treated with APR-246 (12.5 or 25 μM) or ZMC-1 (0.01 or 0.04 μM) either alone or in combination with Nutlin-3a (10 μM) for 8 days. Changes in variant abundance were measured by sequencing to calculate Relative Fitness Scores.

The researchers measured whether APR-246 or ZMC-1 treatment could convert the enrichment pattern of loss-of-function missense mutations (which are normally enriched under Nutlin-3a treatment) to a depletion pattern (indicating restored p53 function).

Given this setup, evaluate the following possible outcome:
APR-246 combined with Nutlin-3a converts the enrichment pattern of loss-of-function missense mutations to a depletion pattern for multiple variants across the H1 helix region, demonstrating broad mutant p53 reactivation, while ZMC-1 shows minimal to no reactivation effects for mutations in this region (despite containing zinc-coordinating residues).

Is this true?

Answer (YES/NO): NO